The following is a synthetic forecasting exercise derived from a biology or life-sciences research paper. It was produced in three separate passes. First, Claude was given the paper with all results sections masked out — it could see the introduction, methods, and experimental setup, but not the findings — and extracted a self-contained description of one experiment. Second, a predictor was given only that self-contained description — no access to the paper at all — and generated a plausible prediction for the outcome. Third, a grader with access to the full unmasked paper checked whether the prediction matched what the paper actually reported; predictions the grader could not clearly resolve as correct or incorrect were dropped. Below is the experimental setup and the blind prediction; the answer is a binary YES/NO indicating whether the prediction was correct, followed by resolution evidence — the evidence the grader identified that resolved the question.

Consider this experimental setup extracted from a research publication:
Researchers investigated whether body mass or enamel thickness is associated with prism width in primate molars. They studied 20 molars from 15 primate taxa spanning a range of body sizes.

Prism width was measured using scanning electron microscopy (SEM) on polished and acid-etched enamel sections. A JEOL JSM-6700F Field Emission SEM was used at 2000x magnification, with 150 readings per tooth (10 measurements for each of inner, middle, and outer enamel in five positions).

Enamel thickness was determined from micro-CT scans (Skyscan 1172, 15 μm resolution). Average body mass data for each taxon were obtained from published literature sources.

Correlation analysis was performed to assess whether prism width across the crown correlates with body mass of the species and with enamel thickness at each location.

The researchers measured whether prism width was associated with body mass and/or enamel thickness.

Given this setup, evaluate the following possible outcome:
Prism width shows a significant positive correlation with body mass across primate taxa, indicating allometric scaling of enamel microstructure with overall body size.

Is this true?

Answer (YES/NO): YES